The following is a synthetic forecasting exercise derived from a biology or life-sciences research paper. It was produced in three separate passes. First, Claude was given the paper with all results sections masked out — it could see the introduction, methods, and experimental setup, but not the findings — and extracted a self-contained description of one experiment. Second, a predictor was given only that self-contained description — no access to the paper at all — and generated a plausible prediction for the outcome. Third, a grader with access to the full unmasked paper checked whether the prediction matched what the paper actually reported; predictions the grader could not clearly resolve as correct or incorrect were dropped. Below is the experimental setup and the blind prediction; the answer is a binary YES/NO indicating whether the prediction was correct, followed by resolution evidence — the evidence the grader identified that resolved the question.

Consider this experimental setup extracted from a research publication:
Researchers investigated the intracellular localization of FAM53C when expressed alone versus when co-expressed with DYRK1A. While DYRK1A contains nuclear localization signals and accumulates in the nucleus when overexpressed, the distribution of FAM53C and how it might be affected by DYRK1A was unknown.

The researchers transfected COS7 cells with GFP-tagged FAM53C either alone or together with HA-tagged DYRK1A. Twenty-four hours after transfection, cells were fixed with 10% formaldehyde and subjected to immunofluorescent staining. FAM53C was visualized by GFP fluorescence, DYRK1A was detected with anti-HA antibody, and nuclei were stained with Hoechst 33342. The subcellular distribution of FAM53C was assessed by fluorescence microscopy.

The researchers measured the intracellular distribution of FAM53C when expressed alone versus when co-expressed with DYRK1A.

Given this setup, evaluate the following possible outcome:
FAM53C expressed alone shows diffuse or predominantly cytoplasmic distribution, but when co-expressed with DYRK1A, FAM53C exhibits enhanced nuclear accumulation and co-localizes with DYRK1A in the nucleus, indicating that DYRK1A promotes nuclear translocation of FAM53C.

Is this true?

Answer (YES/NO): NO